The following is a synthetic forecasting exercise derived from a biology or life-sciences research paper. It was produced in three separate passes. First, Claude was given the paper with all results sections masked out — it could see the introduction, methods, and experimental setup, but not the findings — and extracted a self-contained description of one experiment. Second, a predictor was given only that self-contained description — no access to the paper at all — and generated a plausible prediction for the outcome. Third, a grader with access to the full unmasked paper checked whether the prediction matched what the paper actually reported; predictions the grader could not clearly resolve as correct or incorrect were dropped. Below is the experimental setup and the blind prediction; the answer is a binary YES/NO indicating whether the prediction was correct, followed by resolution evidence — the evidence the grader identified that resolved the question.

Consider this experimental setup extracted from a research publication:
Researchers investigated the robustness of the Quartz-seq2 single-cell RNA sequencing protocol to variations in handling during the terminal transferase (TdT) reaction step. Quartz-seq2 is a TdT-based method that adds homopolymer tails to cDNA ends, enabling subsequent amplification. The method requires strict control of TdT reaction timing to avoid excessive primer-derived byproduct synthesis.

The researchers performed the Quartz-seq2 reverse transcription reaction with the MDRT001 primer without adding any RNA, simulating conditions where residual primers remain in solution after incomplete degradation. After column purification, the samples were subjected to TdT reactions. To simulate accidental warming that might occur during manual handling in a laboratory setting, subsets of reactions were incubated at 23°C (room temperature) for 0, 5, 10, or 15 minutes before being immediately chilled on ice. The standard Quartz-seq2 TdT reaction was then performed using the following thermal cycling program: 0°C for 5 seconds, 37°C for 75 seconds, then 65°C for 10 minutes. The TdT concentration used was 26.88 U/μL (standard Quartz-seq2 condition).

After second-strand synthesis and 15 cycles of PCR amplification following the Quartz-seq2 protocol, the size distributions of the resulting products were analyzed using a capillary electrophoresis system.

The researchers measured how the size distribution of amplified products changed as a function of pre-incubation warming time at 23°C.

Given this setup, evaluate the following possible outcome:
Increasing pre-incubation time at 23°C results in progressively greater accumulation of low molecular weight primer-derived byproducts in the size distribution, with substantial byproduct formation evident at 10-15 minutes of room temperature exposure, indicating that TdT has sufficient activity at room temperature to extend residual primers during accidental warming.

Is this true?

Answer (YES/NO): NO